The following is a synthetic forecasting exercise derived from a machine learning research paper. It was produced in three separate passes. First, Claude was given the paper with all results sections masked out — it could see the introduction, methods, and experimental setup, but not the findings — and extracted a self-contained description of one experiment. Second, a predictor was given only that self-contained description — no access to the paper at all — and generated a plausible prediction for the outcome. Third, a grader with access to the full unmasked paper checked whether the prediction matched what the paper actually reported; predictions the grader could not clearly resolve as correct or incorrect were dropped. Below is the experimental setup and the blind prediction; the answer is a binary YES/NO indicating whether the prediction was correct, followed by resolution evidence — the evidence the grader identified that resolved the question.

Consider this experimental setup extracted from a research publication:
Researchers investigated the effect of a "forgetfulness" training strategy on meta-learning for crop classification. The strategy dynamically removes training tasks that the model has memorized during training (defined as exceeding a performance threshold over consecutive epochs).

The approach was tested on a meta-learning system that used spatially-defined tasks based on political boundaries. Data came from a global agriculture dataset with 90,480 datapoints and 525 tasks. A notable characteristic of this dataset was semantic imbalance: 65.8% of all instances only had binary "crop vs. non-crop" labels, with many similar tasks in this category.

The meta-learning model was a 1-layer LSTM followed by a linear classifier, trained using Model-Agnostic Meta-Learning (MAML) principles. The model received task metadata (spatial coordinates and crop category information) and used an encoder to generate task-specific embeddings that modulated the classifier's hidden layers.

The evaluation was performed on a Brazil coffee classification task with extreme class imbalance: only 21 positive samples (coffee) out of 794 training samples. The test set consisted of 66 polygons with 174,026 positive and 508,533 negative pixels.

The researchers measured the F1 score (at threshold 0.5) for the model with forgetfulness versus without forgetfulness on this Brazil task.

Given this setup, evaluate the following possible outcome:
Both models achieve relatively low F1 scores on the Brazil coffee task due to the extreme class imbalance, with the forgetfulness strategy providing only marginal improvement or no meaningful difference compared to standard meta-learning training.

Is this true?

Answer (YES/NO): NO